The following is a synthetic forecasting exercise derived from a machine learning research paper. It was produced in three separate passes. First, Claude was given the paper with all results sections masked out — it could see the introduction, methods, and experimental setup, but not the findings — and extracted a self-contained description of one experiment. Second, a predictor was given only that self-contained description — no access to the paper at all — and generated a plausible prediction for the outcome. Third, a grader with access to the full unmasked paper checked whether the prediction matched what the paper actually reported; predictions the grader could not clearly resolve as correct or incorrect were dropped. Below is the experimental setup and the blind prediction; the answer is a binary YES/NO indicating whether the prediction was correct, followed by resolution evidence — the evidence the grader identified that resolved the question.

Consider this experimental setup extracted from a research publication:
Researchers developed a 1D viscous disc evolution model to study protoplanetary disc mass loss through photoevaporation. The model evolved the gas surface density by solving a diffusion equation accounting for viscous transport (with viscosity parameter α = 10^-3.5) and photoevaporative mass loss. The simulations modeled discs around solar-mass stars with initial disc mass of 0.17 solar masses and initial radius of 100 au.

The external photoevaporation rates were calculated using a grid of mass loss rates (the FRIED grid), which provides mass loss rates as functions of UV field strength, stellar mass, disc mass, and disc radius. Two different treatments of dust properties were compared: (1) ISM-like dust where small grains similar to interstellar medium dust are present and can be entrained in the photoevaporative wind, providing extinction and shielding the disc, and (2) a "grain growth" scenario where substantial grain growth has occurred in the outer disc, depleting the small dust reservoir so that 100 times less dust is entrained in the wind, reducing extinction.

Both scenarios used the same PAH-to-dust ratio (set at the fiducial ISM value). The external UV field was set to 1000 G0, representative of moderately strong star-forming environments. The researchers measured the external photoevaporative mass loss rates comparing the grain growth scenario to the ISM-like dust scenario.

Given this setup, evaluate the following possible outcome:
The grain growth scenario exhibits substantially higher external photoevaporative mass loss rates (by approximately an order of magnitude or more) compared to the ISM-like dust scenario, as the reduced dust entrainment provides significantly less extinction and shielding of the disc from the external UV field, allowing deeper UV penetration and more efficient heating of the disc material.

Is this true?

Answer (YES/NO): YES